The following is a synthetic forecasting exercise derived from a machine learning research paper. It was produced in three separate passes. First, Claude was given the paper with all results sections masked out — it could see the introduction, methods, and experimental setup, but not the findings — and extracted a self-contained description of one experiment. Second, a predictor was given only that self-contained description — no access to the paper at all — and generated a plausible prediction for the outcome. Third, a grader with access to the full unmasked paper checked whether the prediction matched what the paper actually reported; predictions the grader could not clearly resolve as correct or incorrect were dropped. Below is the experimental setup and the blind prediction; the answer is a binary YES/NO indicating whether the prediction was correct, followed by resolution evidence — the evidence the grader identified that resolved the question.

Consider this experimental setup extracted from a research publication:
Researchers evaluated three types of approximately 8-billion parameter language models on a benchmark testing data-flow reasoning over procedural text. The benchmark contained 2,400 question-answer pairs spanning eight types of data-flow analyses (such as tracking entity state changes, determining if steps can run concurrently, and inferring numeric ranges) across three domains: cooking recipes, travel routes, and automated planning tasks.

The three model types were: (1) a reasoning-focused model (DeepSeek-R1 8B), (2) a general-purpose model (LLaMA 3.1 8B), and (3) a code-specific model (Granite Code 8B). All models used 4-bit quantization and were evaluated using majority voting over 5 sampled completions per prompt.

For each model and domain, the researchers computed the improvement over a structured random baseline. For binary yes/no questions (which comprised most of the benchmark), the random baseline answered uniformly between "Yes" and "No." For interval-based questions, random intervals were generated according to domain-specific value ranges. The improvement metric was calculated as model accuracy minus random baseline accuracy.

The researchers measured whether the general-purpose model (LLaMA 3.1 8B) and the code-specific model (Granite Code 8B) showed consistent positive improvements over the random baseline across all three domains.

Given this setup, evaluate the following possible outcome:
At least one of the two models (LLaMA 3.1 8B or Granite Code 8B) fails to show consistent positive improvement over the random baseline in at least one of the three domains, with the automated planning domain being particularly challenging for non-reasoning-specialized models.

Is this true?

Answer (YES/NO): NO